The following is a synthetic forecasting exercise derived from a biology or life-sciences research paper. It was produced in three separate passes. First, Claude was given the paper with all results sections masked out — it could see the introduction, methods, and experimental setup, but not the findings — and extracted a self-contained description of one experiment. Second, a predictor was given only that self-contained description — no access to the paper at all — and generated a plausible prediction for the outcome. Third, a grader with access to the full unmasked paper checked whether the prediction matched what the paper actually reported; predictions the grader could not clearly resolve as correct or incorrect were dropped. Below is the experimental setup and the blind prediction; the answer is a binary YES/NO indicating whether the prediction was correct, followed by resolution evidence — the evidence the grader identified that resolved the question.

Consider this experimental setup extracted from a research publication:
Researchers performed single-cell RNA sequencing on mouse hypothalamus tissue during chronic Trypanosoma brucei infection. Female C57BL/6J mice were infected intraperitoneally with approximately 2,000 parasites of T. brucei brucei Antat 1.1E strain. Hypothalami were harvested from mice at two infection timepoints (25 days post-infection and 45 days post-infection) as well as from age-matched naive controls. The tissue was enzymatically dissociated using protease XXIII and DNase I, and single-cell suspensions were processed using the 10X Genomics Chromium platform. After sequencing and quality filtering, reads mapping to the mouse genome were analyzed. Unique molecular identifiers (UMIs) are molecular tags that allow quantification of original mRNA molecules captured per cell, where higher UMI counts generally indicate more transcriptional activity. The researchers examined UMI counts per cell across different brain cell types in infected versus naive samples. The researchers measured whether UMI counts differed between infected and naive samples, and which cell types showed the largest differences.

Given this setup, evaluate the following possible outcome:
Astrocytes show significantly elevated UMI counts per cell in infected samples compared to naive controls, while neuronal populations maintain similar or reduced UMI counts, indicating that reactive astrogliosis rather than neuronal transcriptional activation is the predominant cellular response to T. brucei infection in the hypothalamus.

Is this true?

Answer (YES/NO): NO